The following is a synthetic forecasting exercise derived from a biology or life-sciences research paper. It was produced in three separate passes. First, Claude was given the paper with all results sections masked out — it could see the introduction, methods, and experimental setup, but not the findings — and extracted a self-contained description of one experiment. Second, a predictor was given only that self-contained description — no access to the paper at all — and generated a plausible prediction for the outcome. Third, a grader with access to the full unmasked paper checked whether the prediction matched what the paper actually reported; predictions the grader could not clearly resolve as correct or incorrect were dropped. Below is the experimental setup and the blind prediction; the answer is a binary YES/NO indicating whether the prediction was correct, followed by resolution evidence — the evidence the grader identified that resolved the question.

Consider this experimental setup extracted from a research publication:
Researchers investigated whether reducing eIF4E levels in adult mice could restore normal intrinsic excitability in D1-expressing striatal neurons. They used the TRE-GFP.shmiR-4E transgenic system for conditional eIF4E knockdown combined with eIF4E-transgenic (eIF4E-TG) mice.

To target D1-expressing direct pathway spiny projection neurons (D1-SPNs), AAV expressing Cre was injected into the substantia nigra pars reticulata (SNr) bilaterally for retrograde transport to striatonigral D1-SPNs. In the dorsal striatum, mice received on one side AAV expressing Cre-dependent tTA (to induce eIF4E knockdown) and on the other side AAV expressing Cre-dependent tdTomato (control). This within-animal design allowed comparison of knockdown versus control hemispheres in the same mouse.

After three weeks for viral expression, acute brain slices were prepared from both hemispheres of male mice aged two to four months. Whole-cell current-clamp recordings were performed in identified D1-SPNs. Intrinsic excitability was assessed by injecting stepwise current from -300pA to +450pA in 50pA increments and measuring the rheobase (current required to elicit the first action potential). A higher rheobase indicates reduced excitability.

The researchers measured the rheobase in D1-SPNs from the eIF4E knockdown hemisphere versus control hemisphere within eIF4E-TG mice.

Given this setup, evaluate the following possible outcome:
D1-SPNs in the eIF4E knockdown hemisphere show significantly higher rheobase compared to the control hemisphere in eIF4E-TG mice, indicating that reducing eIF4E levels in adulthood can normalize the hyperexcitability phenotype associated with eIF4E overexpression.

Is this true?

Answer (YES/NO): YES